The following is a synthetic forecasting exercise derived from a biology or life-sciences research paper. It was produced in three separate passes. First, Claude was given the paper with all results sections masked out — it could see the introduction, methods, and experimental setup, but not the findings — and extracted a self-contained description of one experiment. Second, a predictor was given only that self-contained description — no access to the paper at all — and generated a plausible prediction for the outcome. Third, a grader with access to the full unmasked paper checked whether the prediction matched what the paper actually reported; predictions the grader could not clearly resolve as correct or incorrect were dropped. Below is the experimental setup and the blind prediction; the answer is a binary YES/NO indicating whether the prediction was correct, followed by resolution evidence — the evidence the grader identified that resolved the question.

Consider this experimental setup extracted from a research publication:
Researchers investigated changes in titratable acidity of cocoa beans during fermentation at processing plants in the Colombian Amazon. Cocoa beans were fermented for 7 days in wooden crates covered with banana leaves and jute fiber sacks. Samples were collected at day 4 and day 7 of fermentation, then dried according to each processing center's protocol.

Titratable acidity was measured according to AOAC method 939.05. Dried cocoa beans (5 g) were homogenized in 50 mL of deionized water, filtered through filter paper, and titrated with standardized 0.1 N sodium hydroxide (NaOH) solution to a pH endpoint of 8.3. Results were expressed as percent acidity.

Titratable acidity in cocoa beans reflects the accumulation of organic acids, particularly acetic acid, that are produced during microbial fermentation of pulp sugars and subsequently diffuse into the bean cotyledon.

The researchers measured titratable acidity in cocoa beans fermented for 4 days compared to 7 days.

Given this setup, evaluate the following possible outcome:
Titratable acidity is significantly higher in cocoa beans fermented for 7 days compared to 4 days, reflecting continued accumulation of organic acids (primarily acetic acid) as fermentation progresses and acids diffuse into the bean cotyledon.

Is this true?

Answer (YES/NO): NO